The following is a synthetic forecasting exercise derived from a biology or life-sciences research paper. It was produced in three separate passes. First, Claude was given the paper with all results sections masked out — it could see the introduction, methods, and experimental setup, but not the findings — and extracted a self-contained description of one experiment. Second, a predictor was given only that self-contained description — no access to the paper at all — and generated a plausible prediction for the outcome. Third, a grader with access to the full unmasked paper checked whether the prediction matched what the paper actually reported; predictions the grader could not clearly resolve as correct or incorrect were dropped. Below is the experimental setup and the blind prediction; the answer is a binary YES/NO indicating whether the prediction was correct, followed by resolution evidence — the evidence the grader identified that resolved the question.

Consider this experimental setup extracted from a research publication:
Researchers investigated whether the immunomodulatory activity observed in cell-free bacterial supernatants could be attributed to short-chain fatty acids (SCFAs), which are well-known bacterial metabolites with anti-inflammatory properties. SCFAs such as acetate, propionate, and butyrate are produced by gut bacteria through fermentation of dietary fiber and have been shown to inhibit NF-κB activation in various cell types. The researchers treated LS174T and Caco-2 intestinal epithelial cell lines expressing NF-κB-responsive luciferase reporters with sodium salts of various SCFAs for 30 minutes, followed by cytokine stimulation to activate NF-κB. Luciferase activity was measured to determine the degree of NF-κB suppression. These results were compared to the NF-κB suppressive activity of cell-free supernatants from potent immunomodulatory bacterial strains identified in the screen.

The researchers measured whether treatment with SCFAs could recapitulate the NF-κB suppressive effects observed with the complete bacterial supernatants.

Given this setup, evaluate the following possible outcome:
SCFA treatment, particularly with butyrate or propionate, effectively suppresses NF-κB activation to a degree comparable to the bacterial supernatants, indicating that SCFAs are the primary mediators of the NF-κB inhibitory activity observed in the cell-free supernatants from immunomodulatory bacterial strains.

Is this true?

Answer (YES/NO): NO